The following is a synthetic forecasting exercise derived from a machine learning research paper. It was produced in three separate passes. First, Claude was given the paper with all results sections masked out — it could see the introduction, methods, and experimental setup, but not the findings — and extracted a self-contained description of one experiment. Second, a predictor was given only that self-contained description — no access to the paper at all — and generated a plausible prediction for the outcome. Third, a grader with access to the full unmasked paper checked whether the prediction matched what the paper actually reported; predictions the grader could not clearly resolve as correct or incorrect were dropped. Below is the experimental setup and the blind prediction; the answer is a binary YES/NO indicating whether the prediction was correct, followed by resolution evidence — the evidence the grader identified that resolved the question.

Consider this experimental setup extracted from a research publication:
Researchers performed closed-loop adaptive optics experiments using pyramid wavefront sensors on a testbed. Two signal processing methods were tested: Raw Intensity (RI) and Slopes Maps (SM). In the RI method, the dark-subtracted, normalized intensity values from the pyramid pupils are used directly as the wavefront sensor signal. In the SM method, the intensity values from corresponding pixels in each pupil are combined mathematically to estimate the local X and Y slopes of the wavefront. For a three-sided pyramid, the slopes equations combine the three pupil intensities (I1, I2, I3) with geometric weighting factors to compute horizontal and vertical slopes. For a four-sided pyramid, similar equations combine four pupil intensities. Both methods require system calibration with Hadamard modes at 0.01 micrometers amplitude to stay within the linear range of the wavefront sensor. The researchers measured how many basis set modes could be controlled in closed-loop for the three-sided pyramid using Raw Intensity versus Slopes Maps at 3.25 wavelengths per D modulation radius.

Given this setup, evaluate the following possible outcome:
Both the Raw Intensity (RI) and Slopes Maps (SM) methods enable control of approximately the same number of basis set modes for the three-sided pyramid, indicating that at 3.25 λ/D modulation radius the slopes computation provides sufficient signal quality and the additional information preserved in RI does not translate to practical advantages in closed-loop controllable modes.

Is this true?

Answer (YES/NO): YES